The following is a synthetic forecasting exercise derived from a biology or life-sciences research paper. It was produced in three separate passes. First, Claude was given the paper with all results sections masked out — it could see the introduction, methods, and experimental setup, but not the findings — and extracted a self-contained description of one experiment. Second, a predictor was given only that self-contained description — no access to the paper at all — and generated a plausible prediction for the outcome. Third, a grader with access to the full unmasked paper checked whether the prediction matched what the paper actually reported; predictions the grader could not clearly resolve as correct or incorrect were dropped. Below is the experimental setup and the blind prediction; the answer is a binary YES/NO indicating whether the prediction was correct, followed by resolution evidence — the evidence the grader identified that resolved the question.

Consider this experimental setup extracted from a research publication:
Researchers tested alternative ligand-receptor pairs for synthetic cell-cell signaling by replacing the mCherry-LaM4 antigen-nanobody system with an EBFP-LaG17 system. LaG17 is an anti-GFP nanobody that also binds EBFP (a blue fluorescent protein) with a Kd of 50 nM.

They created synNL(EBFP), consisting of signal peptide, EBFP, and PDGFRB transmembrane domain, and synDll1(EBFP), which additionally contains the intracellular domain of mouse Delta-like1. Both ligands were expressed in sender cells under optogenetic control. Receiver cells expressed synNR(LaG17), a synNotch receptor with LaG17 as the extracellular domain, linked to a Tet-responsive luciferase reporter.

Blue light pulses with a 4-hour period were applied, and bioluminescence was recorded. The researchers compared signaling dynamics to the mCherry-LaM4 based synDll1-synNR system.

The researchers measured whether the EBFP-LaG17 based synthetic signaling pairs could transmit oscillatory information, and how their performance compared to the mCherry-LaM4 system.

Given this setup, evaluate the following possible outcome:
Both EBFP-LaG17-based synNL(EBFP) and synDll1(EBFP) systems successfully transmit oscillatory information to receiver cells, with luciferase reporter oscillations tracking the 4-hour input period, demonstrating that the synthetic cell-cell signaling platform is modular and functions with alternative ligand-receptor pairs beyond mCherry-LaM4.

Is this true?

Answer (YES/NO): YES